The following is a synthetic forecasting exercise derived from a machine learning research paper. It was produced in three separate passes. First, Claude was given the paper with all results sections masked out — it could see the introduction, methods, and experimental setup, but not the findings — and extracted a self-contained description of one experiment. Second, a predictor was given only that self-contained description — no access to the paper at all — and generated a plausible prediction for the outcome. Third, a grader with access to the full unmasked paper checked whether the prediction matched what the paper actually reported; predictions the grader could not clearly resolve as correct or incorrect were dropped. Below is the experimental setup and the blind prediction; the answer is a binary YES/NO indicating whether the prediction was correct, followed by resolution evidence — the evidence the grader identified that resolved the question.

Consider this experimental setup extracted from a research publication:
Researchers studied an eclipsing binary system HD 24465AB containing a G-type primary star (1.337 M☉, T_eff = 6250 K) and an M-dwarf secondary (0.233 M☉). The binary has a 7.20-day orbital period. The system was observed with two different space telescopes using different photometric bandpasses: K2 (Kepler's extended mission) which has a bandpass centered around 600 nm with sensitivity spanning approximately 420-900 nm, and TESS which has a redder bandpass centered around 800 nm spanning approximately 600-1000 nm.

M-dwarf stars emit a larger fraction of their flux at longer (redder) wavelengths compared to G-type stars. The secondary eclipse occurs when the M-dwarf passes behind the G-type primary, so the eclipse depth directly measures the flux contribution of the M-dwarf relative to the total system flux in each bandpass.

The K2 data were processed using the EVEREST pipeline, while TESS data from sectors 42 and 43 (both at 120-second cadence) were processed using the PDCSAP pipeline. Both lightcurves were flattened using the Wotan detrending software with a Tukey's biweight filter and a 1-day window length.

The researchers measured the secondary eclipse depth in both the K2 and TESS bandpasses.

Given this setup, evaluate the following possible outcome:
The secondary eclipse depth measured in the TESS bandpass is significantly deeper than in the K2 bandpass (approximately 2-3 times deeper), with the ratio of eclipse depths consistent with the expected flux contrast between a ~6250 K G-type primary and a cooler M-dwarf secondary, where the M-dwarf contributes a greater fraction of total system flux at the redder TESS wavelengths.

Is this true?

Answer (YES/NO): YES